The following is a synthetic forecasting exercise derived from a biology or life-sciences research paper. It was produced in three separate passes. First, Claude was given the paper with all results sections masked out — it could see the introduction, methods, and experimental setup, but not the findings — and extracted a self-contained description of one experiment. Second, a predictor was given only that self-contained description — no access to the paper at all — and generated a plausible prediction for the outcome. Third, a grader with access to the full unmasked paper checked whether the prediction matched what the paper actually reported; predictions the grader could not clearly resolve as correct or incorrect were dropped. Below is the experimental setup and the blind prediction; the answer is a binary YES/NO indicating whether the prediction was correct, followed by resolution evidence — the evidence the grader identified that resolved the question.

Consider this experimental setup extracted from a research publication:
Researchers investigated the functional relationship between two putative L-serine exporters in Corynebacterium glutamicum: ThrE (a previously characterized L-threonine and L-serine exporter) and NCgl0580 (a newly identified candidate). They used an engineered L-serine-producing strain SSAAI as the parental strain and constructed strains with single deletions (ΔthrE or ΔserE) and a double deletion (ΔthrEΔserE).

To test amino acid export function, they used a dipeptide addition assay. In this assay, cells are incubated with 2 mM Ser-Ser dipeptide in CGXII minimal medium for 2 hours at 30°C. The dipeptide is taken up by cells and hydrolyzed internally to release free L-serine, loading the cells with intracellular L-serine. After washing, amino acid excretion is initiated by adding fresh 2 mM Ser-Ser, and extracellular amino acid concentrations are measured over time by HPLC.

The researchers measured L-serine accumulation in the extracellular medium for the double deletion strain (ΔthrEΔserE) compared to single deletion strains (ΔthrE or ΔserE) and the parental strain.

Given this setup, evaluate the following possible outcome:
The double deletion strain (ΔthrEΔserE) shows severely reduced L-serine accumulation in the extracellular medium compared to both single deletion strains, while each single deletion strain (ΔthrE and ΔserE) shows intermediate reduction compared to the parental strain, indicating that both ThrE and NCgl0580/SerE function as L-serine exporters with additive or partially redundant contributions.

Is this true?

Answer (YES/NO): NO